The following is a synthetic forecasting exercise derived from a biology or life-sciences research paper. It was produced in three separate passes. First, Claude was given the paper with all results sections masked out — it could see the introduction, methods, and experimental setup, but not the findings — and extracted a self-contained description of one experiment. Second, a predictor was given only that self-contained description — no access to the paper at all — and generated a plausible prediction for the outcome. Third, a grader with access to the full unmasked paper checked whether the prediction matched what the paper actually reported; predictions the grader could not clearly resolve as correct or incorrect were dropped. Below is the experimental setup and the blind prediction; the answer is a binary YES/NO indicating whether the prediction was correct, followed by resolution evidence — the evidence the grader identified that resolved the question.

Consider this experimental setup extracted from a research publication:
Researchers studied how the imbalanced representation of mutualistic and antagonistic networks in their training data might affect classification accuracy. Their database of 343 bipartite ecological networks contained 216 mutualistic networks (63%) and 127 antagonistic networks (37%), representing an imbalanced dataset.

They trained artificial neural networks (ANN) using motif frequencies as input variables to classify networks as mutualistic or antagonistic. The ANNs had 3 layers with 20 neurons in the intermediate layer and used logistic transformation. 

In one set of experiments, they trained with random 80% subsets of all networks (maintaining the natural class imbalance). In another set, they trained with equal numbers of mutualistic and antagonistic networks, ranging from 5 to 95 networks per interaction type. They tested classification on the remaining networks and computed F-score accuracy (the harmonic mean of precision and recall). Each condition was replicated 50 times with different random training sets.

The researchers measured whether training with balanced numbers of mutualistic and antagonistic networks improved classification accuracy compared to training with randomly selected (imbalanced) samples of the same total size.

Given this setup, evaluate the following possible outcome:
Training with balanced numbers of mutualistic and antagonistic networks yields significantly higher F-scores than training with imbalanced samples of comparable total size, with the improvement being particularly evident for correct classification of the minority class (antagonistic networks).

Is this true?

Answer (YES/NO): NO